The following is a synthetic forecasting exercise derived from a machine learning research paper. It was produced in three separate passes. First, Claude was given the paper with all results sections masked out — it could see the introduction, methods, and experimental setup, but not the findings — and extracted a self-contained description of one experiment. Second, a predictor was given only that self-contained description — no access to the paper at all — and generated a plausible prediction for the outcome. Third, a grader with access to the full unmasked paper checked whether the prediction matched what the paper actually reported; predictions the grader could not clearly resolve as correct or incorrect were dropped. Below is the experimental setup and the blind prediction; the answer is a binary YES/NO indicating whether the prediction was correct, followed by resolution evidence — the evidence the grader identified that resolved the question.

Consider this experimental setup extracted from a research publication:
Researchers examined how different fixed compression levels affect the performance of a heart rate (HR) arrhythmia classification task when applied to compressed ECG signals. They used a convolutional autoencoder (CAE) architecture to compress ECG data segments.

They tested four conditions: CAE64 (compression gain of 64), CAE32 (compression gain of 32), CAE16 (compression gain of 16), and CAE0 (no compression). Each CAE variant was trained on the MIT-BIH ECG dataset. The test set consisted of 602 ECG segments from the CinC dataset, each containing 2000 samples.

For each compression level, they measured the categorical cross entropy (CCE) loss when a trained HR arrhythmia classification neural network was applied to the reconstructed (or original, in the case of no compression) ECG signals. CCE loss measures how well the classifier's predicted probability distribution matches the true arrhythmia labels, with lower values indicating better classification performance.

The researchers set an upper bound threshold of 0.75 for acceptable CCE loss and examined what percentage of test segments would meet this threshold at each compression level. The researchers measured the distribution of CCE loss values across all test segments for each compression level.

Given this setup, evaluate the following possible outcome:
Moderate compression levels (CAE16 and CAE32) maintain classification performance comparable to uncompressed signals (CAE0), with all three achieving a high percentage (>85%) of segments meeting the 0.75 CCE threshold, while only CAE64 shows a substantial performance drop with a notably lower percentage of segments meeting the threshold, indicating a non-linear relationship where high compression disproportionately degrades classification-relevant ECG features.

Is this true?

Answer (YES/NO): NO